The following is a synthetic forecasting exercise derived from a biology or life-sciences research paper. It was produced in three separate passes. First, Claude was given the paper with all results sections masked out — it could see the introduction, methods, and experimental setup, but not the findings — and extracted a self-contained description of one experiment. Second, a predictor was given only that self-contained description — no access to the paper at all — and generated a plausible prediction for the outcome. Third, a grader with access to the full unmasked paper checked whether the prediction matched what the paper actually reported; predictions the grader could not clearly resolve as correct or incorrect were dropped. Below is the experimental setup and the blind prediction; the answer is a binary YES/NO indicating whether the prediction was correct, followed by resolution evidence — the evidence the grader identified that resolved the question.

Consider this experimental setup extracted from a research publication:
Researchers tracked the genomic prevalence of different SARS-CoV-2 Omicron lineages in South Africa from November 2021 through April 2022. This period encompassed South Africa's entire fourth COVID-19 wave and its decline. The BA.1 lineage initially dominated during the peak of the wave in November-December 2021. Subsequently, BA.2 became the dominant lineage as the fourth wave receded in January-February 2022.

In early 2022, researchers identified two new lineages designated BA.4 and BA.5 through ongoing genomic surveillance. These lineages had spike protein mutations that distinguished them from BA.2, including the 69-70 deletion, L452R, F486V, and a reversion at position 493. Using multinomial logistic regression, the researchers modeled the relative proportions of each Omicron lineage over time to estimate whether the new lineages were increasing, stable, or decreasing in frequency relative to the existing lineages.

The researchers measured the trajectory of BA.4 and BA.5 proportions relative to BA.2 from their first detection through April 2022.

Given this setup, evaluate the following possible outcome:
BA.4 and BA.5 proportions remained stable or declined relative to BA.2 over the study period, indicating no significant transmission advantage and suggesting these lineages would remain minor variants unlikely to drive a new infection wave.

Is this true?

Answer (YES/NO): NO